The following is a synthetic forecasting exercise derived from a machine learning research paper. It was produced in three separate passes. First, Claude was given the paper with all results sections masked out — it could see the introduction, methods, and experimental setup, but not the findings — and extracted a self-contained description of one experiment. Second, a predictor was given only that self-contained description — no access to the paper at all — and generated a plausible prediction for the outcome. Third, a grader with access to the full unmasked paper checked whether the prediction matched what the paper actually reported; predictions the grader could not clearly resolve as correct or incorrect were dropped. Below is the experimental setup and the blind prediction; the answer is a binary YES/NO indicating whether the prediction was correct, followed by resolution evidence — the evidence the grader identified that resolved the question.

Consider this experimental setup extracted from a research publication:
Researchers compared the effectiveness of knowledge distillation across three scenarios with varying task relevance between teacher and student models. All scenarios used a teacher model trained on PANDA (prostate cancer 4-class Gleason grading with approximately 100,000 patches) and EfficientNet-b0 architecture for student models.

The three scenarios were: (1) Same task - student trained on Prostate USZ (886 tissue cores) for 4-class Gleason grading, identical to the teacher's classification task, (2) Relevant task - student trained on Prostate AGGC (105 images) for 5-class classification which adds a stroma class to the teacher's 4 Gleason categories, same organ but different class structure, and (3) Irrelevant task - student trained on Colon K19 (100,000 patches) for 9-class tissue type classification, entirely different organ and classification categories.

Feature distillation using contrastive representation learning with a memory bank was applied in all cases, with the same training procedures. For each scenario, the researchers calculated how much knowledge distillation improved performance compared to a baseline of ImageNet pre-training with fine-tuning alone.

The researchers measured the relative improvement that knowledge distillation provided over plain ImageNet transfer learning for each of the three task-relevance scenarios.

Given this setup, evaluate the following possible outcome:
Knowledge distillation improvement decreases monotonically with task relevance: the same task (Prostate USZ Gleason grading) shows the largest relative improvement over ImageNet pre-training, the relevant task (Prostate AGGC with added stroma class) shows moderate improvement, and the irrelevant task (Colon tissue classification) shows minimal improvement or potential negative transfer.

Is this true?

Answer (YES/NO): YES